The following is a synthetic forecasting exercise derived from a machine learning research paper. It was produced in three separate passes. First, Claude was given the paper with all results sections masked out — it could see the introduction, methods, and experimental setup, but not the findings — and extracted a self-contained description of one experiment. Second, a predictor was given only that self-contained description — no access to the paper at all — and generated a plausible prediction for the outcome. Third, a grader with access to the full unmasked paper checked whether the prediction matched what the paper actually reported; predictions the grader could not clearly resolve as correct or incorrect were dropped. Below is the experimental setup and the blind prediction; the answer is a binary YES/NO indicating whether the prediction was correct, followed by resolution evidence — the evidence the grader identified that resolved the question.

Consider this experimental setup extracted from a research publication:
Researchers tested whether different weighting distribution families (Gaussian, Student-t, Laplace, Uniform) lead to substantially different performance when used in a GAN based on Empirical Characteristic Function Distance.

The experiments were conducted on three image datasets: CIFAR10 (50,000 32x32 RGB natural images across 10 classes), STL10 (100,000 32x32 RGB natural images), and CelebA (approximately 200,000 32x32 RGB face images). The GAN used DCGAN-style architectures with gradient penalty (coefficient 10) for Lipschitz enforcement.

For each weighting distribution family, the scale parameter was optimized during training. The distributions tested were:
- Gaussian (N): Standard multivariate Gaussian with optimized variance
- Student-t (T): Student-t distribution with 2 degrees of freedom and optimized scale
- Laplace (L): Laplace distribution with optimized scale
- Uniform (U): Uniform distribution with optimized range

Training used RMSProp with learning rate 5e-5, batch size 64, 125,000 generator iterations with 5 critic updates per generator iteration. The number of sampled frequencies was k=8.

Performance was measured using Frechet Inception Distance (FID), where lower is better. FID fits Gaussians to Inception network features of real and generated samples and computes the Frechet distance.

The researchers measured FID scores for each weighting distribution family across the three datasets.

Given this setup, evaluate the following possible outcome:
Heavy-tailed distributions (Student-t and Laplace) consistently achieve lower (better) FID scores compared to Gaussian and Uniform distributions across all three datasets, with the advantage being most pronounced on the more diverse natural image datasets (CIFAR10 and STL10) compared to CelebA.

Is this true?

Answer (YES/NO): NO